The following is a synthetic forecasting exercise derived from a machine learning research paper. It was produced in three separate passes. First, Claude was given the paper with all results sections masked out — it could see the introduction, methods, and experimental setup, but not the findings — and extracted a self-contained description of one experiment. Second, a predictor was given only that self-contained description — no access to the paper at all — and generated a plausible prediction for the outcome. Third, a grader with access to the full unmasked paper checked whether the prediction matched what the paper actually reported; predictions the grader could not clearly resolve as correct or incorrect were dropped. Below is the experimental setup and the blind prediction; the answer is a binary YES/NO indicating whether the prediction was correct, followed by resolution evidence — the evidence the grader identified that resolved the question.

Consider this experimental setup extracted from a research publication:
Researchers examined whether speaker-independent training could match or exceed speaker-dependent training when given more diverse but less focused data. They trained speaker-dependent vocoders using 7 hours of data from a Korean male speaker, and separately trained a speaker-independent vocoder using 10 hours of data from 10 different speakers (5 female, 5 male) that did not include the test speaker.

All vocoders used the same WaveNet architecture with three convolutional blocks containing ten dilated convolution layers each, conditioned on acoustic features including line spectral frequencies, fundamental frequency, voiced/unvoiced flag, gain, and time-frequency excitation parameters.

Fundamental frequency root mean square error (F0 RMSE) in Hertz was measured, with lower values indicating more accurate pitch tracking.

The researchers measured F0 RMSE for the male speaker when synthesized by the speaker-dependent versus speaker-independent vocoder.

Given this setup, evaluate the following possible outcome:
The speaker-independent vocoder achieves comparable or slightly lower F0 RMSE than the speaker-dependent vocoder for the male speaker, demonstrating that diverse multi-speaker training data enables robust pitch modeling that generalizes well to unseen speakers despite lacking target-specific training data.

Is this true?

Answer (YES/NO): NO